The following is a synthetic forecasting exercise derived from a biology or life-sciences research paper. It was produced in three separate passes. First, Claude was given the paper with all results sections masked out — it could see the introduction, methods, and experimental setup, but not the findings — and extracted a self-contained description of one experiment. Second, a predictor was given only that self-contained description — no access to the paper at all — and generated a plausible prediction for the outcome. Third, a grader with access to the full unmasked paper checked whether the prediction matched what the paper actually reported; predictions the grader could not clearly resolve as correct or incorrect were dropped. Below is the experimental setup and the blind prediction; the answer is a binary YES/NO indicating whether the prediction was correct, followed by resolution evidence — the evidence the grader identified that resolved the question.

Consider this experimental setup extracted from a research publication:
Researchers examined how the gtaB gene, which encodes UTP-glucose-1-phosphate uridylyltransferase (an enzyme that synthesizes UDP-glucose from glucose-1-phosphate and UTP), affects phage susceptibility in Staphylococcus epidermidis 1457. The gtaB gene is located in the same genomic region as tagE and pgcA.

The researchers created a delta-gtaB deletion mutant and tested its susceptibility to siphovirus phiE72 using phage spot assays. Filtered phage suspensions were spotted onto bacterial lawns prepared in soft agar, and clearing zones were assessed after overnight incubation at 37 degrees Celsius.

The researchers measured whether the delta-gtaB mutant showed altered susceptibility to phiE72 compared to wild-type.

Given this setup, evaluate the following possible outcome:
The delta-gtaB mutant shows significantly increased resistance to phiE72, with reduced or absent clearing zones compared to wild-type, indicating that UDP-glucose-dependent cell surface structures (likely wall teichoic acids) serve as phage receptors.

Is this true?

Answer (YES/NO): YES